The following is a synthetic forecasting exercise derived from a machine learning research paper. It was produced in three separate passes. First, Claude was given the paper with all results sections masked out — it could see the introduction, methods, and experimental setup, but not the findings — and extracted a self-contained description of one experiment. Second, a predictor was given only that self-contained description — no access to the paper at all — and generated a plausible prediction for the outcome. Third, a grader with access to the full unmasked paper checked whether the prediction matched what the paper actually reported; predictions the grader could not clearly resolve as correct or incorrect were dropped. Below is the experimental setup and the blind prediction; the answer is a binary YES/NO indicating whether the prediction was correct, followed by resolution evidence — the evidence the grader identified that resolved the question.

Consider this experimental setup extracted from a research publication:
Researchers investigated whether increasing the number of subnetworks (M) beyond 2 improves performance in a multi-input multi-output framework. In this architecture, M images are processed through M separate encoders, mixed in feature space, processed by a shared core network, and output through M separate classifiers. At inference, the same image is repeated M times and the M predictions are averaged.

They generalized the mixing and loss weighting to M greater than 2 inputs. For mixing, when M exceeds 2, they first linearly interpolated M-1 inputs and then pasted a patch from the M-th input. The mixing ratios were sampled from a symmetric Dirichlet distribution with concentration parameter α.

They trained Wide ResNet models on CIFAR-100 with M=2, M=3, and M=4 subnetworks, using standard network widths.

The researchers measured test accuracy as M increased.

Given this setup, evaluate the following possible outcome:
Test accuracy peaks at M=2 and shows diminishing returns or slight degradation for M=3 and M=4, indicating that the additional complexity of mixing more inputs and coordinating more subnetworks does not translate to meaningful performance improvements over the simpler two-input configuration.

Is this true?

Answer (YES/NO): YES